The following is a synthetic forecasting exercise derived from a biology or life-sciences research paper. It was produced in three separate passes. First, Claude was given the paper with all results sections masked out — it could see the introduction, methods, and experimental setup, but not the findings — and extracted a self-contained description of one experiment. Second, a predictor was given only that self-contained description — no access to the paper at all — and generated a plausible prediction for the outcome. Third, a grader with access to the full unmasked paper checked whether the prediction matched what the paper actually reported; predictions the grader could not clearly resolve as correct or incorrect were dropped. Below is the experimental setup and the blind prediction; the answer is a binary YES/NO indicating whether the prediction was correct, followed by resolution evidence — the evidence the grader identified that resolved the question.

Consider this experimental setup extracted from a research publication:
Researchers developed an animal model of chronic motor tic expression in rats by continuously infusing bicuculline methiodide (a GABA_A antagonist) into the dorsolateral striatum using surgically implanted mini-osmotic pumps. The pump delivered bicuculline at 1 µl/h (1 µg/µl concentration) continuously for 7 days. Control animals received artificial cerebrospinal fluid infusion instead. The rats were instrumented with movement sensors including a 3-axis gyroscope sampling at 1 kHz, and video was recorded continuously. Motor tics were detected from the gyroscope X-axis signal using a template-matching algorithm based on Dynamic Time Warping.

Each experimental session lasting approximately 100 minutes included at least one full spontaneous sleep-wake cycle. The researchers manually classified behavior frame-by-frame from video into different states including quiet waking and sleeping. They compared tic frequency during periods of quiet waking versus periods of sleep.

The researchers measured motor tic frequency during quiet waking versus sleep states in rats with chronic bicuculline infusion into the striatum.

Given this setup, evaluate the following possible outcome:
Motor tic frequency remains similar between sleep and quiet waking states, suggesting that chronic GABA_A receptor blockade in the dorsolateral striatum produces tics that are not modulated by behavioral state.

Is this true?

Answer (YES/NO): NO